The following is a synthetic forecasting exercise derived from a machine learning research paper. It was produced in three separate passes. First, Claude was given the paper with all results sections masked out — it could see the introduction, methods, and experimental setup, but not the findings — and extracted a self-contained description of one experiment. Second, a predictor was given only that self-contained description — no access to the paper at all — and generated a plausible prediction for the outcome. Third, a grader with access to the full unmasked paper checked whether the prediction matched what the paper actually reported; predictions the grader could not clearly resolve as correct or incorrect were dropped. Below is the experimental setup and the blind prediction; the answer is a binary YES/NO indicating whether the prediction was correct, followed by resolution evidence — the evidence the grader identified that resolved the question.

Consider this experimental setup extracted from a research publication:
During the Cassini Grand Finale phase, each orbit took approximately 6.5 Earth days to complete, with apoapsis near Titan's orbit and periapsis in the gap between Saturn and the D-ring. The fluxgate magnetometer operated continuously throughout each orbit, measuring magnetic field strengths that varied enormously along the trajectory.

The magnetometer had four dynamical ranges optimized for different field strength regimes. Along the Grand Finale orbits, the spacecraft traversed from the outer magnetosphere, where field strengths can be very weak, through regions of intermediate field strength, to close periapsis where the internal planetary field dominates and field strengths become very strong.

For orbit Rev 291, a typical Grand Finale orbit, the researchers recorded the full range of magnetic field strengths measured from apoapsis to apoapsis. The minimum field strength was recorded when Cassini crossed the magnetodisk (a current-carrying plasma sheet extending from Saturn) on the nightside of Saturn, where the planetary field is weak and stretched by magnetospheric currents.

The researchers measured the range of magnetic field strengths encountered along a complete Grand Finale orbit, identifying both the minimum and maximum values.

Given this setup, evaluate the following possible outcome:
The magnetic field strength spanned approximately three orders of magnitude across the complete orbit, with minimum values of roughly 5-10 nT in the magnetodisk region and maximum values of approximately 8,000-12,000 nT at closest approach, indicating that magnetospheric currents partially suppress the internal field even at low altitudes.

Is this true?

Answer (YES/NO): NO